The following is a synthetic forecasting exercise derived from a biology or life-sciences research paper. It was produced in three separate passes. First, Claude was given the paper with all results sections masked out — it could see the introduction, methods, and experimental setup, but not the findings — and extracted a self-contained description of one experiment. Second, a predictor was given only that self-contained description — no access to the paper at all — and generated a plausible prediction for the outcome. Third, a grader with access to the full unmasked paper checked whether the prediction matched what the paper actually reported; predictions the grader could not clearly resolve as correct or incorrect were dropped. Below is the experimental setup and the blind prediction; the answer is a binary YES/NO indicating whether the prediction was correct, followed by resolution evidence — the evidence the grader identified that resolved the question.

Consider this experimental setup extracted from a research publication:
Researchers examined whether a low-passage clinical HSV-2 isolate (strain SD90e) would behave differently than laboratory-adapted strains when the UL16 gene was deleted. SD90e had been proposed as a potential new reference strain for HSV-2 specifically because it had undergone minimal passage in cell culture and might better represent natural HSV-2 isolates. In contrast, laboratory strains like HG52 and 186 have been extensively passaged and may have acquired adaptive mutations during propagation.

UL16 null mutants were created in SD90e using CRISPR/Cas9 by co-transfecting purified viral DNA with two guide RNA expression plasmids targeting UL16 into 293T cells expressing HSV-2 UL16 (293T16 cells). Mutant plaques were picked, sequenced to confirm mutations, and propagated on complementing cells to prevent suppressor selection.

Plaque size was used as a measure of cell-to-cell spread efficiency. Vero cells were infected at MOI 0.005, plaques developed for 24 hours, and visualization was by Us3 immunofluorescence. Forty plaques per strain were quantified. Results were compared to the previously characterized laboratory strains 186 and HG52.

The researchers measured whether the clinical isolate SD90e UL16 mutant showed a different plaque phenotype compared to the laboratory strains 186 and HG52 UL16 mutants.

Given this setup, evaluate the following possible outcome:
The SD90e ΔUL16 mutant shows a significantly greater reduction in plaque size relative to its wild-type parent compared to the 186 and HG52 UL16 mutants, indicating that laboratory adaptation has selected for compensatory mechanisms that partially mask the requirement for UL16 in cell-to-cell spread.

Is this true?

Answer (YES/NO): NO